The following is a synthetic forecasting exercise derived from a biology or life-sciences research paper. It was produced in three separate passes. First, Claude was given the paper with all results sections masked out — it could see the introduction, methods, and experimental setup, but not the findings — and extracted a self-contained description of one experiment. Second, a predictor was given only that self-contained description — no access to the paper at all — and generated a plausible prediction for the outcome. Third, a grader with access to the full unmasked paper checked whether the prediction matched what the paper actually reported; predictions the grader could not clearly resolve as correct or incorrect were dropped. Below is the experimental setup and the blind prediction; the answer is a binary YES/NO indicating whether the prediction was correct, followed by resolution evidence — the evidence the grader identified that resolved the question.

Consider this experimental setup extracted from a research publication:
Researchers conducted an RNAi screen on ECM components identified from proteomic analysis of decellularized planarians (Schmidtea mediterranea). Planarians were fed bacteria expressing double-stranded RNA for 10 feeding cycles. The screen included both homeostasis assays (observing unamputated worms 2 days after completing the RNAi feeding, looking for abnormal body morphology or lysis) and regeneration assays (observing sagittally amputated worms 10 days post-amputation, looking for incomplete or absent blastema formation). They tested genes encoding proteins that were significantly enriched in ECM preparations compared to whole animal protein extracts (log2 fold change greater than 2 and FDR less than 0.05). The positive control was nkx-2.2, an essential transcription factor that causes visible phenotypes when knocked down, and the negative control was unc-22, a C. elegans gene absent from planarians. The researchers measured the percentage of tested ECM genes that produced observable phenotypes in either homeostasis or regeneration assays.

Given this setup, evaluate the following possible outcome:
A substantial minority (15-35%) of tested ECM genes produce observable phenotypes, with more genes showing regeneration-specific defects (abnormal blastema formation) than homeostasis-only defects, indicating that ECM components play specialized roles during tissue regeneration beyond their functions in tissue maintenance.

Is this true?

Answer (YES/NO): NO